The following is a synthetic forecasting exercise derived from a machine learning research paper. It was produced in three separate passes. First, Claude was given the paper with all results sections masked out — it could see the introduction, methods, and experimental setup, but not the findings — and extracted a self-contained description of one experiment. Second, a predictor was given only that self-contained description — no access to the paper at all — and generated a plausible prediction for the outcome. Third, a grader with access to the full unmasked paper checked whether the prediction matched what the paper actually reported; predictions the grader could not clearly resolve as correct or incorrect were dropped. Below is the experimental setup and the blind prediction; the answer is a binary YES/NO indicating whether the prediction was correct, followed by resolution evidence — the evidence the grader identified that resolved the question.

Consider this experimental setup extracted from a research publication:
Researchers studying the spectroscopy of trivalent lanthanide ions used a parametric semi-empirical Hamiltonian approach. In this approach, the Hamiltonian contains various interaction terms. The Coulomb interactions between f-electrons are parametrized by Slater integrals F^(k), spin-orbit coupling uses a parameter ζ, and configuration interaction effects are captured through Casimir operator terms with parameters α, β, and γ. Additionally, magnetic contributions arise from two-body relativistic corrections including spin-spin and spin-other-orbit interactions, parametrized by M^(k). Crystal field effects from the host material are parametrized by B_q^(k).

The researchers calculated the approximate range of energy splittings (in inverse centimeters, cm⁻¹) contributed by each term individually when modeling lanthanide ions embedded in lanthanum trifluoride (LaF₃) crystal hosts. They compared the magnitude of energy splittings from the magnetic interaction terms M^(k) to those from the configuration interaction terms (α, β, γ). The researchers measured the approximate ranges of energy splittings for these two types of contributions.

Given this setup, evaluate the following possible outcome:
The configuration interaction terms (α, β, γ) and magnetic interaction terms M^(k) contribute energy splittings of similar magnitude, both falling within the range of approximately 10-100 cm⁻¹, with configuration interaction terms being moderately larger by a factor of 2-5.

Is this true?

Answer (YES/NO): NO